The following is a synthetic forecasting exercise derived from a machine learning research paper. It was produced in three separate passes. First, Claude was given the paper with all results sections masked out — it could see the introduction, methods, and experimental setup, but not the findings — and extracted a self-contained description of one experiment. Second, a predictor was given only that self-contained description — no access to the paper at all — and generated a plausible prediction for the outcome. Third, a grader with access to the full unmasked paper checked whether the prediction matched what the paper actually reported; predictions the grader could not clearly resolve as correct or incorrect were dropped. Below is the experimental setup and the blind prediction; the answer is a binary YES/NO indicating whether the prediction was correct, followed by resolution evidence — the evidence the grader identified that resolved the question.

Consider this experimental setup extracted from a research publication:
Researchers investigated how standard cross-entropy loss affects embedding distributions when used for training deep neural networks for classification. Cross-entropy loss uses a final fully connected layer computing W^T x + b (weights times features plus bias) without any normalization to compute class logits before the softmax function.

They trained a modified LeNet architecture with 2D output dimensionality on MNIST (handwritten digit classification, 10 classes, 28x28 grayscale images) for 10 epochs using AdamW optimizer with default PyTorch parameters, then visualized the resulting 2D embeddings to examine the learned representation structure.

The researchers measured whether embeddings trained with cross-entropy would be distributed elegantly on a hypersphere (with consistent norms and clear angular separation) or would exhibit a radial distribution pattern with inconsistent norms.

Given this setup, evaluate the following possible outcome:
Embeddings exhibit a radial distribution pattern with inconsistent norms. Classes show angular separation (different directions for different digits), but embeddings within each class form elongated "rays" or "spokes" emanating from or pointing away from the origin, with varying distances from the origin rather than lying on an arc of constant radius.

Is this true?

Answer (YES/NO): YES